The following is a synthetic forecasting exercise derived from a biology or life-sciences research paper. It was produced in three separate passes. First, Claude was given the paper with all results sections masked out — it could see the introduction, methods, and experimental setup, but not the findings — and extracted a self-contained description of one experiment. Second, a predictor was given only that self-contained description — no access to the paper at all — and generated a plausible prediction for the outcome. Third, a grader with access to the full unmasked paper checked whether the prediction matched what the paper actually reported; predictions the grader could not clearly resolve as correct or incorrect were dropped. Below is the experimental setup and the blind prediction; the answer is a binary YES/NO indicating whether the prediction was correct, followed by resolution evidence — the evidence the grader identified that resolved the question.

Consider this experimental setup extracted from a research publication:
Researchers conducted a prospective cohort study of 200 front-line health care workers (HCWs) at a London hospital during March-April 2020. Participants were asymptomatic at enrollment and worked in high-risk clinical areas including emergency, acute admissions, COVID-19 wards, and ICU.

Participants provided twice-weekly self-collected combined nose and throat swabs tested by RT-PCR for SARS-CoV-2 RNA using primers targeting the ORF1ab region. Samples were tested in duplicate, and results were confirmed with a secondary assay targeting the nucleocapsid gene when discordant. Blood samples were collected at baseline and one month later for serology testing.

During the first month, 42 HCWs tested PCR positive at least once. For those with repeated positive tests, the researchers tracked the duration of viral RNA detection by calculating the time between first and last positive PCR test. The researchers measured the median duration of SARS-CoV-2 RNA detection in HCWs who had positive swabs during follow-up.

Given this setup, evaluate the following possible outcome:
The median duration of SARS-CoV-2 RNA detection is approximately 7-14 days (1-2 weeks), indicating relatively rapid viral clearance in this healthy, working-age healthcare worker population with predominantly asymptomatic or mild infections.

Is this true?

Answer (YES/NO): YES